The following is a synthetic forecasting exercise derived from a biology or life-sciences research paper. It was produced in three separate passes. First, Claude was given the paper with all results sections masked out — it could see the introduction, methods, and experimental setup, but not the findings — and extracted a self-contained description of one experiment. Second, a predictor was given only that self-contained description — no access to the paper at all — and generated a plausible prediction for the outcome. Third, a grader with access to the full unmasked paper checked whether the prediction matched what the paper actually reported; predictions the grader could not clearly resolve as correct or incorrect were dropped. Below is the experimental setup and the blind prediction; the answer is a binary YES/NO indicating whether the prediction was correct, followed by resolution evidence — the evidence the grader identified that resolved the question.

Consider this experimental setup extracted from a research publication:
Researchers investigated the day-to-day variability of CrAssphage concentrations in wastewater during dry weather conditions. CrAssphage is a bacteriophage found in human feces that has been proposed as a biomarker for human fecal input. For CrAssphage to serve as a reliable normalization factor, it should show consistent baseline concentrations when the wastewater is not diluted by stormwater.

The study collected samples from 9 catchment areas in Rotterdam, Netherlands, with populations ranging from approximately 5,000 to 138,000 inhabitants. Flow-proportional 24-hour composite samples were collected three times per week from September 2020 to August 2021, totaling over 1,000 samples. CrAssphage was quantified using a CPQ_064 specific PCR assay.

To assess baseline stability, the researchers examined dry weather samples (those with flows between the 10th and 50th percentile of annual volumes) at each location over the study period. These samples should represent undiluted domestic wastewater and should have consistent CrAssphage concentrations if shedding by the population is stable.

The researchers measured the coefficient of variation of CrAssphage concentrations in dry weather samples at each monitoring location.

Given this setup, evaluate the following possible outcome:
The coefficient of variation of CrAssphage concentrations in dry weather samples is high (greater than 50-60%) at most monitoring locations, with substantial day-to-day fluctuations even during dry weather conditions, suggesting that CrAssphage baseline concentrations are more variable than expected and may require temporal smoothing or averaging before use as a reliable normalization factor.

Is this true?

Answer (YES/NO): NO